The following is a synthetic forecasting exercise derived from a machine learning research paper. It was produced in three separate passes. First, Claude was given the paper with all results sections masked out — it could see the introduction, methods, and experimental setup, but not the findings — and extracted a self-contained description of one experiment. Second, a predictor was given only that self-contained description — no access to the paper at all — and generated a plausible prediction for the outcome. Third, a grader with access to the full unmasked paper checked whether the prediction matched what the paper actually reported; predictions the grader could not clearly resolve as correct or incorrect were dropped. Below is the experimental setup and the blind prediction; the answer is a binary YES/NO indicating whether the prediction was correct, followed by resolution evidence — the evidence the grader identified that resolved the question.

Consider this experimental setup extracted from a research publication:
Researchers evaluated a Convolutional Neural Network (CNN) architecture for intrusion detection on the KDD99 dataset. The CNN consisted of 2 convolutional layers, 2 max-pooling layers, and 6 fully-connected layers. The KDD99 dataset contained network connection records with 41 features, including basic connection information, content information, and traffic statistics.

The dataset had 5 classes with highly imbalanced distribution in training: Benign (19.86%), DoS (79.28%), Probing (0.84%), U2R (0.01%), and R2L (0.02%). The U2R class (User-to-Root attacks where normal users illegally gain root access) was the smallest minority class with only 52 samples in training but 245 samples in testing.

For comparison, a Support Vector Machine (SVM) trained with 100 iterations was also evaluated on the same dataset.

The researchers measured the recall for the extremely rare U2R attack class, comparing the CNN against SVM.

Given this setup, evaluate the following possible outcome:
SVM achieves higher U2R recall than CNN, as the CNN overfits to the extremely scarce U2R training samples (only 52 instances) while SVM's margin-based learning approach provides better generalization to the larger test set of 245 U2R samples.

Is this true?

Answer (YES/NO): YES